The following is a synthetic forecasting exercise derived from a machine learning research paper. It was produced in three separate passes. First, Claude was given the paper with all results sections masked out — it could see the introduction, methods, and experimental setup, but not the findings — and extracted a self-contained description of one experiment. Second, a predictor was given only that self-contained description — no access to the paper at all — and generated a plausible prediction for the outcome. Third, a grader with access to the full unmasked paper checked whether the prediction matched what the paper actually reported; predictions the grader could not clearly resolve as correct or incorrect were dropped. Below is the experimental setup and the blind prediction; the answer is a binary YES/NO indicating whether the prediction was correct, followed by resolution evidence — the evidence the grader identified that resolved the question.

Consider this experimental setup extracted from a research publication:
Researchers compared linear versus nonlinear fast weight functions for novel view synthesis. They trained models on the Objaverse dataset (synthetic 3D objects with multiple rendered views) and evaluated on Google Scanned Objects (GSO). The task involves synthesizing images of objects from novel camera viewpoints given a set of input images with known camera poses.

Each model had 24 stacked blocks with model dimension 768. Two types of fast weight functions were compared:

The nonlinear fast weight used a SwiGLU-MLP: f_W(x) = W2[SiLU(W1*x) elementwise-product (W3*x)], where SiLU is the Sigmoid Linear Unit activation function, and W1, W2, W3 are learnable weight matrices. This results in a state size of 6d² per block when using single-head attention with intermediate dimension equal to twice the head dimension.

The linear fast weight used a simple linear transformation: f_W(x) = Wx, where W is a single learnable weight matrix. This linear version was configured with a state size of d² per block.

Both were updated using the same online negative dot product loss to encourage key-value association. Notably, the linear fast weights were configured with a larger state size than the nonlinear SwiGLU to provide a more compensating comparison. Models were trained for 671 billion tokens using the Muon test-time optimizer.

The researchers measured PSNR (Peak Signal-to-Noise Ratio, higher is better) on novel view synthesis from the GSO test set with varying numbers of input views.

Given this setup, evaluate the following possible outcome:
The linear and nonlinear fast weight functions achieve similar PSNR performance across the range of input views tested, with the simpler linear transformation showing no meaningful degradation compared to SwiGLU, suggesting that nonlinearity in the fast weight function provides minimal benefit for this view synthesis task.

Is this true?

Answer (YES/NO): NO